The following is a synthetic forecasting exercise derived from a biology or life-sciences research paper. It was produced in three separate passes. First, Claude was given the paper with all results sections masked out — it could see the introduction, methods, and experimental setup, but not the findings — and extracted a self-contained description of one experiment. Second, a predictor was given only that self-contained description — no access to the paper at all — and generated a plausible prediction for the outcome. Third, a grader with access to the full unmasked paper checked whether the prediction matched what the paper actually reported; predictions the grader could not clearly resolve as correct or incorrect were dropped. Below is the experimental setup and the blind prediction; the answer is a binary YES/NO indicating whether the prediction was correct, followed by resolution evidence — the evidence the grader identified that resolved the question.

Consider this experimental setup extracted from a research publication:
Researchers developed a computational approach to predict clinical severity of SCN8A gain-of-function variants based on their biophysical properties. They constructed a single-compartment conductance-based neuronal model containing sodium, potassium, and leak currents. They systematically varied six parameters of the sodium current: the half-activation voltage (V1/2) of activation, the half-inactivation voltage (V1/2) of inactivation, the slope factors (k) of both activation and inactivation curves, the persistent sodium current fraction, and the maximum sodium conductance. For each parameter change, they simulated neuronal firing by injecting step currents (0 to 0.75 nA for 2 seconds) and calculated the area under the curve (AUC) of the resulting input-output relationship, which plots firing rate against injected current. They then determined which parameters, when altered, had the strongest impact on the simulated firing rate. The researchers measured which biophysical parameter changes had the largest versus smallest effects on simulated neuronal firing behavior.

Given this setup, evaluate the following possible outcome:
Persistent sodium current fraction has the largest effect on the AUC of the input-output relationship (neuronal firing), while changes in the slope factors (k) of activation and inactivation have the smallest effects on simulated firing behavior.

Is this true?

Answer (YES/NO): NO